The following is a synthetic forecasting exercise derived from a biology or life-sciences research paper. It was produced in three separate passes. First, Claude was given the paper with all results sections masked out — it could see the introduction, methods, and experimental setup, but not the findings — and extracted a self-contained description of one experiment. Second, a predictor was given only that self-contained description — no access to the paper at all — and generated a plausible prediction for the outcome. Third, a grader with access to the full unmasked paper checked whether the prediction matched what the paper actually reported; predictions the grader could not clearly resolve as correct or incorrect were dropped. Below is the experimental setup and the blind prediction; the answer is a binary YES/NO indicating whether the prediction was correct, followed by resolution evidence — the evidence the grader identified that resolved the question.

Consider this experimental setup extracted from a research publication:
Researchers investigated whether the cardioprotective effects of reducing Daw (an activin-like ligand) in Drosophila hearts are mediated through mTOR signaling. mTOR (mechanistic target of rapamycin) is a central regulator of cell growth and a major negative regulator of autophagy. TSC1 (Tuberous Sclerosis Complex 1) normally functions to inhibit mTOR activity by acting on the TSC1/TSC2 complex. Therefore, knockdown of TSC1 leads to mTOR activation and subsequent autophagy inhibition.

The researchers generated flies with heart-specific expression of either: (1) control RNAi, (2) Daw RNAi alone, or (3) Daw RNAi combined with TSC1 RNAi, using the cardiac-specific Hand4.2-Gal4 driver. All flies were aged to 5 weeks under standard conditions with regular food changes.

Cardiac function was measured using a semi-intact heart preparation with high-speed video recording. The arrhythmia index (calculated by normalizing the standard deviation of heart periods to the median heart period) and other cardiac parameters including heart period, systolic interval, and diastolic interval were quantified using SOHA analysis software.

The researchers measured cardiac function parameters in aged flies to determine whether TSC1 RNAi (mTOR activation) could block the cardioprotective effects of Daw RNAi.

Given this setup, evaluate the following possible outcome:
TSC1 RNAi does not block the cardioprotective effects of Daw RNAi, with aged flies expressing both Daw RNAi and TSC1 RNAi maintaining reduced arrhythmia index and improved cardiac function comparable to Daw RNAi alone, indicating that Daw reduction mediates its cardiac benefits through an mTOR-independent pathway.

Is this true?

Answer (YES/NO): YES